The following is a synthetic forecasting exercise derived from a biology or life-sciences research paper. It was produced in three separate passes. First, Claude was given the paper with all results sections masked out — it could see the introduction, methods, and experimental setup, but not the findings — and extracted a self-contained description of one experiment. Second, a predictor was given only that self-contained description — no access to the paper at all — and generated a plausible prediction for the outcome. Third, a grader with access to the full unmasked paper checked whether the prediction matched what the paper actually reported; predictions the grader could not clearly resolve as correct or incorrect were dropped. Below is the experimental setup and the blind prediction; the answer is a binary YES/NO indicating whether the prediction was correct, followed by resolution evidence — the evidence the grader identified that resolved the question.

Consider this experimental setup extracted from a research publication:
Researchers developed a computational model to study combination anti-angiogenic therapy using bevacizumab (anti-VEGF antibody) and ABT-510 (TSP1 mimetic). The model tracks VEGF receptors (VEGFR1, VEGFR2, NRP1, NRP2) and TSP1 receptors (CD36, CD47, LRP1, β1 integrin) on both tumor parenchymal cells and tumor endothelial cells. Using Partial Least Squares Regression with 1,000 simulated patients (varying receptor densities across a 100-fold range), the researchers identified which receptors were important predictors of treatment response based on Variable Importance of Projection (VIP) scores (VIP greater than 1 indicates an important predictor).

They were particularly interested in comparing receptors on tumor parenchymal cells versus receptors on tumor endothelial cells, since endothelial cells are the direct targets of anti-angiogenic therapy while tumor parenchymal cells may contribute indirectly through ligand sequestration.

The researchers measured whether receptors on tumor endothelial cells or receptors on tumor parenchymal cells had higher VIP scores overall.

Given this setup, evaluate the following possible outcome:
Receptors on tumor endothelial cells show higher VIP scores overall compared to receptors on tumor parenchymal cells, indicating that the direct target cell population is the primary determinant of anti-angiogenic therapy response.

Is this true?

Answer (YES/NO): NO